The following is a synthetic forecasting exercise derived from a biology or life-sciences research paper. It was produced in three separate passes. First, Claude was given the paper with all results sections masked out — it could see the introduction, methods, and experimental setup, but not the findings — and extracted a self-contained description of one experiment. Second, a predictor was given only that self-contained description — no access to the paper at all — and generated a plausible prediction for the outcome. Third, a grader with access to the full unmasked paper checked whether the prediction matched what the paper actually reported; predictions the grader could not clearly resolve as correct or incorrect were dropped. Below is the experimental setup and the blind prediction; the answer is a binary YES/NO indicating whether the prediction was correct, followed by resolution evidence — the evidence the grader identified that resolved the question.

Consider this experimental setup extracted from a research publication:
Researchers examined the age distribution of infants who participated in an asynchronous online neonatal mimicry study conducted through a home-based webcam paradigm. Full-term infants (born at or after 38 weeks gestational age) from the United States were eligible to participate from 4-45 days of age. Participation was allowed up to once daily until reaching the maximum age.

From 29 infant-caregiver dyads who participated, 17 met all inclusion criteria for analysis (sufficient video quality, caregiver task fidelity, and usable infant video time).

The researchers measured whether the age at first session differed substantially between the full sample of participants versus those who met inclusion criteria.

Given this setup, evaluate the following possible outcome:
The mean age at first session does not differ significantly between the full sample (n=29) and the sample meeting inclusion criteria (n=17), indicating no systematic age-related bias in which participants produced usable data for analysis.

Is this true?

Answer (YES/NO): YES